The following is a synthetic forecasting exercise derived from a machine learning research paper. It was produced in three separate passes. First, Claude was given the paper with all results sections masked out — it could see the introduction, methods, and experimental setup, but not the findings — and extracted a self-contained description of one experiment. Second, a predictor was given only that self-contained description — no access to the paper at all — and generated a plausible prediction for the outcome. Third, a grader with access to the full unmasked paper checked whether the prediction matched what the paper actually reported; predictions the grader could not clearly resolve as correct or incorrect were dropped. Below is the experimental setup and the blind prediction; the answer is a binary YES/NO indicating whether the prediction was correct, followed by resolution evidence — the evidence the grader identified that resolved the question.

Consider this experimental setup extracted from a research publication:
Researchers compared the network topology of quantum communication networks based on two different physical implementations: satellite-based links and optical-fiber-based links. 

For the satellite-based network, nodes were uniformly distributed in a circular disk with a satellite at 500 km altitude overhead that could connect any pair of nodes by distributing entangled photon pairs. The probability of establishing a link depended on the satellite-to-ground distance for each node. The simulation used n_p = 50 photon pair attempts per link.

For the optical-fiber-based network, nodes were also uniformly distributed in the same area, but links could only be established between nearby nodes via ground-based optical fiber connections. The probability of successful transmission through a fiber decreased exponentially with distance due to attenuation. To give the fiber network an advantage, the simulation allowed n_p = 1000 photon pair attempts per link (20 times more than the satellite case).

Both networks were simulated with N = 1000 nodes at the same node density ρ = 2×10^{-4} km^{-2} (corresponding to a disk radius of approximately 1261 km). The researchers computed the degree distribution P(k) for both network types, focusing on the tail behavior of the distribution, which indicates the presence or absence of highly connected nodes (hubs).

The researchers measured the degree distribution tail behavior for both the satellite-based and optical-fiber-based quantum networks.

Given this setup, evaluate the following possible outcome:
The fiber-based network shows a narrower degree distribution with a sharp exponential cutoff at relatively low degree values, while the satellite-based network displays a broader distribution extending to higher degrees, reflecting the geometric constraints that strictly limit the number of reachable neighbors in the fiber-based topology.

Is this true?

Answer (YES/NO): NO